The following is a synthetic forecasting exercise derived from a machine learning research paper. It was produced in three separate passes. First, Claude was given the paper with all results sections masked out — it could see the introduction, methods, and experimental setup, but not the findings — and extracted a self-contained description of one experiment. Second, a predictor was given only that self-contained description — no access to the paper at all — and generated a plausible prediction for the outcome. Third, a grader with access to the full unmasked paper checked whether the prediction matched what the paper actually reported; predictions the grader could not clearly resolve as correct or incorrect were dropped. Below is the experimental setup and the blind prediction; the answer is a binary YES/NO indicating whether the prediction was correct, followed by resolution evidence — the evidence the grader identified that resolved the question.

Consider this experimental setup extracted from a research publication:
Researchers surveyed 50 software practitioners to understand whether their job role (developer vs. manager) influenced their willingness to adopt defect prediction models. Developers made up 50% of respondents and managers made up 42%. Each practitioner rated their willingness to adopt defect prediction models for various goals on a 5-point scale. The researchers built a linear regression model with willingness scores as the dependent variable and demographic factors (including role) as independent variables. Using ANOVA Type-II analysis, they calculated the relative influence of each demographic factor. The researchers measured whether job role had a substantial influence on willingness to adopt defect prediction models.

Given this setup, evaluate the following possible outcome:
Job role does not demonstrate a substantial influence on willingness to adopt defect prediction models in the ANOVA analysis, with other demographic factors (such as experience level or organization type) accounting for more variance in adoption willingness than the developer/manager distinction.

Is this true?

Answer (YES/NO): YES